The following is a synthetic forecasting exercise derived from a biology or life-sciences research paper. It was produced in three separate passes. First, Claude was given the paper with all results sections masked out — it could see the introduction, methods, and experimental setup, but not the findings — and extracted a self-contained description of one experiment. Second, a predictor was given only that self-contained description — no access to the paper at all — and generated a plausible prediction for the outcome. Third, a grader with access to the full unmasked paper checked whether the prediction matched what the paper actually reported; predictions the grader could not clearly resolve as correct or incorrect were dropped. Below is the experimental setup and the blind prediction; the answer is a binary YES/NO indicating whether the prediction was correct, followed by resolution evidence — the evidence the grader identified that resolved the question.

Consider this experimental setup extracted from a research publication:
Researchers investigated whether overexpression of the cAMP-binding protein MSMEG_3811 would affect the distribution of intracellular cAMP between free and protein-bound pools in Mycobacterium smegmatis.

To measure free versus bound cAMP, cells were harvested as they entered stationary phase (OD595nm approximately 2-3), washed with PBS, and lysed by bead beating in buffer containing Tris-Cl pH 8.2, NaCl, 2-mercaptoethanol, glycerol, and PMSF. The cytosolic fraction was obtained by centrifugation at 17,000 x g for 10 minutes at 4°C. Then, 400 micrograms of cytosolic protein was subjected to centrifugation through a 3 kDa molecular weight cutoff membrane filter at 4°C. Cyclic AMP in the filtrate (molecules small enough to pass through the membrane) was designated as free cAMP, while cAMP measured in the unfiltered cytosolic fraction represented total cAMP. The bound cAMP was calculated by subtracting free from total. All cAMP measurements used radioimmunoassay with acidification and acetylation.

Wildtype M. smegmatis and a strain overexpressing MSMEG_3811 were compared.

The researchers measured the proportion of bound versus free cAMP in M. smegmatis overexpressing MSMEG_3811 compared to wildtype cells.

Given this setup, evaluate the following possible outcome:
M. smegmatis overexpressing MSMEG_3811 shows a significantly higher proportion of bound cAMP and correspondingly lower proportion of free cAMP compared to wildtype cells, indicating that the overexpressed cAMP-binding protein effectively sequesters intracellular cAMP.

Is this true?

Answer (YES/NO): YES